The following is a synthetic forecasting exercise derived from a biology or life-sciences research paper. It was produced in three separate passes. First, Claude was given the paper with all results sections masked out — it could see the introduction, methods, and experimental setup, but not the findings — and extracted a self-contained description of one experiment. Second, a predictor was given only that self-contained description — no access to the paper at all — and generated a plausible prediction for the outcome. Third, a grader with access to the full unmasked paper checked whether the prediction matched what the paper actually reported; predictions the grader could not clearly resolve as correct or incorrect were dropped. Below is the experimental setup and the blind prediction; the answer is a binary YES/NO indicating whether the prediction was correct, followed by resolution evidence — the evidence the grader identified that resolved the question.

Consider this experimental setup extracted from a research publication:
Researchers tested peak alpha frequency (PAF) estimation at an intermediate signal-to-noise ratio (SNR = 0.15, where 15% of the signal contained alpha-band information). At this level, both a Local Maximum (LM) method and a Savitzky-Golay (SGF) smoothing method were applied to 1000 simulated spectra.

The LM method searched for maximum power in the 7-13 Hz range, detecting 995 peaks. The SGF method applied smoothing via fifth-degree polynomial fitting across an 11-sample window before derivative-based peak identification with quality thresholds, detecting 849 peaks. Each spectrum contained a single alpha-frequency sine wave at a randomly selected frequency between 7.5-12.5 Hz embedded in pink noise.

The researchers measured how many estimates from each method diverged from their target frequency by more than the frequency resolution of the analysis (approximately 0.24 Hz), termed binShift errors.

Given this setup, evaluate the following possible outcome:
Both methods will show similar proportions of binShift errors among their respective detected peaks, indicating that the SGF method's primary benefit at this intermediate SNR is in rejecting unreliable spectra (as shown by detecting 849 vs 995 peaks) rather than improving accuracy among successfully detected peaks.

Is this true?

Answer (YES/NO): NO